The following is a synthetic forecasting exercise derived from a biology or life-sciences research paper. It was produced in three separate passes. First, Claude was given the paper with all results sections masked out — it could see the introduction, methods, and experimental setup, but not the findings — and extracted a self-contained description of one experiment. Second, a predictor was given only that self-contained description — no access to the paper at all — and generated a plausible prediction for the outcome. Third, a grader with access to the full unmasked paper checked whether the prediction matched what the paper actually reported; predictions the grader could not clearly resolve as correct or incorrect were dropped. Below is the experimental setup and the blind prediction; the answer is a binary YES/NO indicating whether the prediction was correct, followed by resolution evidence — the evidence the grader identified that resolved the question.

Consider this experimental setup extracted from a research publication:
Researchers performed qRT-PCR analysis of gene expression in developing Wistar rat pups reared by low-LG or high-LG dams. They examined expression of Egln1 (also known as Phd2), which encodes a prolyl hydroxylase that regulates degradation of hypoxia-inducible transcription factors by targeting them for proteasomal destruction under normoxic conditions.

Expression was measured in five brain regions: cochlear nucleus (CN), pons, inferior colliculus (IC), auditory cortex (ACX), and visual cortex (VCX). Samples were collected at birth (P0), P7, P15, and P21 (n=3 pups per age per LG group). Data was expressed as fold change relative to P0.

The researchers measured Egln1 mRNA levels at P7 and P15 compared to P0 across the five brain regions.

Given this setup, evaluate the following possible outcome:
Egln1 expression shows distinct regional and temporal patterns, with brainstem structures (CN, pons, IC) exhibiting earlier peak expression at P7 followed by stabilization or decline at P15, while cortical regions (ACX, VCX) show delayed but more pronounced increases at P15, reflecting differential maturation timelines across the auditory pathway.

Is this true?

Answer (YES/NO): NO